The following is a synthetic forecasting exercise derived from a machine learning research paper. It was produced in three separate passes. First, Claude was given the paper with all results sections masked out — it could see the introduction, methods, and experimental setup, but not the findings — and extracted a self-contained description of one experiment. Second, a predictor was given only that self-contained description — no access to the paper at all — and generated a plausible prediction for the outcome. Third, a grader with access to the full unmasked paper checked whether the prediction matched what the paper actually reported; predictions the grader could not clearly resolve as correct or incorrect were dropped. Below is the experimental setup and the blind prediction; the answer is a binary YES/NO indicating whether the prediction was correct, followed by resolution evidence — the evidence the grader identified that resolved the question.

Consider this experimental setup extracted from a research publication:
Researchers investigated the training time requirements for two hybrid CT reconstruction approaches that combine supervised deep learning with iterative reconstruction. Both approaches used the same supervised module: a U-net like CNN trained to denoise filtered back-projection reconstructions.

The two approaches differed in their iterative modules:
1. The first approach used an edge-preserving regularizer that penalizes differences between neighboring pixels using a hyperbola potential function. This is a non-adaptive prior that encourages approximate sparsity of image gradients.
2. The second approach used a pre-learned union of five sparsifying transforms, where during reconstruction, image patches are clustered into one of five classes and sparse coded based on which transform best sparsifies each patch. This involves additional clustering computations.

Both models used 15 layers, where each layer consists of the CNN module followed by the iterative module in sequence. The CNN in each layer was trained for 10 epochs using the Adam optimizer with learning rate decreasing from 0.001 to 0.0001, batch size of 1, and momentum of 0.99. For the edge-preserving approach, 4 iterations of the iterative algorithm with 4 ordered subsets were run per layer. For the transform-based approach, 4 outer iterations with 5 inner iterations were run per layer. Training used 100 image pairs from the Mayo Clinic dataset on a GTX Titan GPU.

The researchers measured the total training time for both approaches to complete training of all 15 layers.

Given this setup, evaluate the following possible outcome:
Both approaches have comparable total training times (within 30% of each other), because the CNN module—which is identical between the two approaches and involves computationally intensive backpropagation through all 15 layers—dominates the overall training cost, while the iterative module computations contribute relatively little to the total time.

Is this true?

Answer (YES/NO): NO